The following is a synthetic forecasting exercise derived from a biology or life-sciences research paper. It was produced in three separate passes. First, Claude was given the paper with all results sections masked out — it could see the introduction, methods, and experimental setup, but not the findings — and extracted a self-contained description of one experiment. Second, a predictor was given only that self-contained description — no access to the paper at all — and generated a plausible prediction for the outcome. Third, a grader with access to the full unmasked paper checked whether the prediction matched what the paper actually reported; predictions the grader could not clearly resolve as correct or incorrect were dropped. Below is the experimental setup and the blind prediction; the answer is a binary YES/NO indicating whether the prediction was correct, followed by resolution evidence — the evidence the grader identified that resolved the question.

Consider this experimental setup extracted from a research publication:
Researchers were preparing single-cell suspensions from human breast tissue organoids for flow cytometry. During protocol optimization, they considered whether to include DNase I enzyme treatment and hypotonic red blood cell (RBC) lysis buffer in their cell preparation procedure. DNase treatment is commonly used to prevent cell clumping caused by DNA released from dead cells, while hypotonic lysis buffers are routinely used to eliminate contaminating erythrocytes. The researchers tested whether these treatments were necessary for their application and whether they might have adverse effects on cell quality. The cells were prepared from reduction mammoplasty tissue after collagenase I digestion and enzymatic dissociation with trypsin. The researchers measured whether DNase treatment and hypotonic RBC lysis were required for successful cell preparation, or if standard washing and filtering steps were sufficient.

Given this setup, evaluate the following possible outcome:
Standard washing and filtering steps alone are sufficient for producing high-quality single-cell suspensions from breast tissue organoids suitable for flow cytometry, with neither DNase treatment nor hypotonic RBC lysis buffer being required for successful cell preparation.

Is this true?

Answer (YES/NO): YES